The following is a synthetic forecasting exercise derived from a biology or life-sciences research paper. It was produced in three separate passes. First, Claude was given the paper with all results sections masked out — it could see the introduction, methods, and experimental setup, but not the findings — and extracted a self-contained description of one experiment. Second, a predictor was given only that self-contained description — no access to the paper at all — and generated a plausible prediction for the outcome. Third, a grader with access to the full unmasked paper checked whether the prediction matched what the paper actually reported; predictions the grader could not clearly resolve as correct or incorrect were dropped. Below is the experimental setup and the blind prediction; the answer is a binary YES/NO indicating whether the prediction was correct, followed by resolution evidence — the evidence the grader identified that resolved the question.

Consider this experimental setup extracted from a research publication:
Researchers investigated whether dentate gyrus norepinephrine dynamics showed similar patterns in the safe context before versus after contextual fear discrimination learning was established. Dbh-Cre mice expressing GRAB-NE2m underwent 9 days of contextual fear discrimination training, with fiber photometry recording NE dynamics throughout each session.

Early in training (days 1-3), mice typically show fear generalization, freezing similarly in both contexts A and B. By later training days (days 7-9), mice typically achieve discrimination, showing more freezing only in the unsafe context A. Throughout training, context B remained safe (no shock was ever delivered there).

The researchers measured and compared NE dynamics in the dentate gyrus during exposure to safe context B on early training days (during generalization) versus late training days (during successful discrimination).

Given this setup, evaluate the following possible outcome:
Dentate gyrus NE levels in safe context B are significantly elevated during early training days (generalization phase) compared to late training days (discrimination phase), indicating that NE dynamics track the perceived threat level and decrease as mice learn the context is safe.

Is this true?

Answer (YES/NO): NO